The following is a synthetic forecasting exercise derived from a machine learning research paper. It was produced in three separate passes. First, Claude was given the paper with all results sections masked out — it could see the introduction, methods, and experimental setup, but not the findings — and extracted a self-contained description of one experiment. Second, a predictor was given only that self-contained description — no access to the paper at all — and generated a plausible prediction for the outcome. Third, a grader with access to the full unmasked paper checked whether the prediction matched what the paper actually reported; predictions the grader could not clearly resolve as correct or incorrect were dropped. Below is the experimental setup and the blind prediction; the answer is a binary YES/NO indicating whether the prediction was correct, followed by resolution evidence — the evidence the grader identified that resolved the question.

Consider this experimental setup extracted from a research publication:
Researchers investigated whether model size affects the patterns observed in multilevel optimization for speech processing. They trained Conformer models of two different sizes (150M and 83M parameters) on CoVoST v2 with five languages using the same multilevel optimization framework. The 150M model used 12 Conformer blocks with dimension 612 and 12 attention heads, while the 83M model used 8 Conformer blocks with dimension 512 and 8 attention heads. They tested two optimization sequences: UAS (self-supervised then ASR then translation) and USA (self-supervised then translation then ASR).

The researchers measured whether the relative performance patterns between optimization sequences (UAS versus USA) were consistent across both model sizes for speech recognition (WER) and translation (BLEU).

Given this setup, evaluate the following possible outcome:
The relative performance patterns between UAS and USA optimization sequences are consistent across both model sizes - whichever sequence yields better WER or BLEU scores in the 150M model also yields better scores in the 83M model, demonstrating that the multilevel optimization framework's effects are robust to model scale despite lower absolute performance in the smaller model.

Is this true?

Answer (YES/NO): YES